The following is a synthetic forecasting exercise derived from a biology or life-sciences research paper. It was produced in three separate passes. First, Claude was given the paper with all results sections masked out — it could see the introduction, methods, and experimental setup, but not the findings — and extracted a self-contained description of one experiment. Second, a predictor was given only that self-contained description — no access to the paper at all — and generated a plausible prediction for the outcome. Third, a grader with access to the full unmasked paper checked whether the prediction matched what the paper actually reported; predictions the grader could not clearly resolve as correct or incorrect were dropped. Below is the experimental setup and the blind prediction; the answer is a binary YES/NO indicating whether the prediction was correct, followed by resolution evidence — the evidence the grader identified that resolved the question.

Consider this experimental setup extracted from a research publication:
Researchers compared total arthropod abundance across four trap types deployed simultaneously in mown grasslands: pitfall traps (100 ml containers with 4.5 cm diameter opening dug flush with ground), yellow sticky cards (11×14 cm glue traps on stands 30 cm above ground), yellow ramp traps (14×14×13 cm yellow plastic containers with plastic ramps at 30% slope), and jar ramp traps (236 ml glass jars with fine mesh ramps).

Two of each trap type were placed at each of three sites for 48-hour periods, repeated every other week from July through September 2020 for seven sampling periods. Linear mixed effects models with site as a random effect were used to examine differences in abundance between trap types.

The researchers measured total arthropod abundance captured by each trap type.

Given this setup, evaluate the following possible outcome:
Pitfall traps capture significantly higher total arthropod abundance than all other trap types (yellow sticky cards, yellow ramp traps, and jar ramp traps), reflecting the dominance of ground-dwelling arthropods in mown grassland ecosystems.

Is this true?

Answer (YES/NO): NO